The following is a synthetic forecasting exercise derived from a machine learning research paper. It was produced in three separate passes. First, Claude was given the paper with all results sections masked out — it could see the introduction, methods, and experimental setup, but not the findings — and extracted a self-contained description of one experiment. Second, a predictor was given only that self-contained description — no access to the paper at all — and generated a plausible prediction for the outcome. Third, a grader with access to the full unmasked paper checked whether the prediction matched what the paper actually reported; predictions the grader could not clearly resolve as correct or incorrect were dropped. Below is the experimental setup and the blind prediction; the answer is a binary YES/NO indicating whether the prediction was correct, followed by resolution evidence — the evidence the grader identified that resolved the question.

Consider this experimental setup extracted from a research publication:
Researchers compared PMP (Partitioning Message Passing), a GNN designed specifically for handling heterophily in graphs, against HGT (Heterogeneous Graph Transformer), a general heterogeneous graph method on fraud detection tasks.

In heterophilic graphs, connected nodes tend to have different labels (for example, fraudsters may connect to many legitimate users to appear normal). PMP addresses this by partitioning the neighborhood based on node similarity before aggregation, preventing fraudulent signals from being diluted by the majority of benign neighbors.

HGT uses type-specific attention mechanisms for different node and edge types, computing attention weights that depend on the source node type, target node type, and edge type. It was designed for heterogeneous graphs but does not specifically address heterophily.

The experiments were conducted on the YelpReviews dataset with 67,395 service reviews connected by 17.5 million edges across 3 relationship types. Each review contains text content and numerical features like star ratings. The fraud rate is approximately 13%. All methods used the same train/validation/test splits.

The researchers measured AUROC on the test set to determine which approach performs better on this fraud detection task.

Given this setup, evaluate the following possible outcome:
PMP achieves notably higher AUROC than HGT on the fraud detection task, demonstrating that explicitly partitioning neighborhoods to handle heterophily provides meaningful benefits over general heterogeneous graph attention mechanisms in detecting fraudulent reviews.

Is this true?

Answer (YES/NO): NO